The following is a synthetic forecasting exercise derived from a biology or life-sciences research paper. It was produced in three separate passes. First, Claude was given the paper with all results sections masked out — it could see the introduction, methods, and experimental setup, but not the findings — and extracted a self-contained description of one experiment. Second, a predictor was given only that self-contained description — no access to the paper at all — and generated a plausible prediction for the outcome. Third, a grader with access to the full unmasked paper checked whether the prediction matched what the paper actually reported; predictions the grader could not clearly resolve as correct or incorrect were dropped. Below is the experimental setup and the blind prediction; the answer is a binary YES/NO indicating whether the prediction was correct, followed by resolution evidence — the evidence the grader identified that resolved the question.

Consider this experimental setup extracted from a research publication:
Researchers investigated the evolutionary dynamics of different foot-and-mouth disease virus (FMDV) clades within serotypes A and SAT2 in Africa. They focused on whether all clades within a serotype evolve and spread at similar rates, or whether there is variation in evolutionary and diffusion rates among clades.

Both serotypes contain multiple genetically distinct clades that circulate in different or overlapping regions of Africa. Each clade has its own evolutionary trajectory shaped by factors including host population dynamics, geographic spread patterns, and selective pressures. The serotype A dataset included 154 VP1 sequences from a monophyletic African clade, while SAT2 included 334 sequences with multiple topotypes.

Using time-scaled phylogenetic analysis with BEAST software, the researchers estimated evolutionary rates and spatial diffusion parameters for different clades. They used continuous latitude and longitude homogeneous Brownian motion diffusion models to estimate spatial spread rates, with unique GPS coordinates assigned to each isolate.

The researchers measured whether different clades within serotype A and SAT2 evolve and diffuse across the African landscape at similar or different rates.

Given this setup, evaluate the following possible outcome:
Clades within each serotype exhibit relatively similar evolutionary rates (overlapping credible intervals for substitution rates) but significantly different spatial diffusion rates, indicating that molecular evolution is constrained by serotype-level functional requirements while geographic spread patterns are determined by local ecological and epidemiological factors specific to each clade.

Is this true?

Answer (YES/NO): NO